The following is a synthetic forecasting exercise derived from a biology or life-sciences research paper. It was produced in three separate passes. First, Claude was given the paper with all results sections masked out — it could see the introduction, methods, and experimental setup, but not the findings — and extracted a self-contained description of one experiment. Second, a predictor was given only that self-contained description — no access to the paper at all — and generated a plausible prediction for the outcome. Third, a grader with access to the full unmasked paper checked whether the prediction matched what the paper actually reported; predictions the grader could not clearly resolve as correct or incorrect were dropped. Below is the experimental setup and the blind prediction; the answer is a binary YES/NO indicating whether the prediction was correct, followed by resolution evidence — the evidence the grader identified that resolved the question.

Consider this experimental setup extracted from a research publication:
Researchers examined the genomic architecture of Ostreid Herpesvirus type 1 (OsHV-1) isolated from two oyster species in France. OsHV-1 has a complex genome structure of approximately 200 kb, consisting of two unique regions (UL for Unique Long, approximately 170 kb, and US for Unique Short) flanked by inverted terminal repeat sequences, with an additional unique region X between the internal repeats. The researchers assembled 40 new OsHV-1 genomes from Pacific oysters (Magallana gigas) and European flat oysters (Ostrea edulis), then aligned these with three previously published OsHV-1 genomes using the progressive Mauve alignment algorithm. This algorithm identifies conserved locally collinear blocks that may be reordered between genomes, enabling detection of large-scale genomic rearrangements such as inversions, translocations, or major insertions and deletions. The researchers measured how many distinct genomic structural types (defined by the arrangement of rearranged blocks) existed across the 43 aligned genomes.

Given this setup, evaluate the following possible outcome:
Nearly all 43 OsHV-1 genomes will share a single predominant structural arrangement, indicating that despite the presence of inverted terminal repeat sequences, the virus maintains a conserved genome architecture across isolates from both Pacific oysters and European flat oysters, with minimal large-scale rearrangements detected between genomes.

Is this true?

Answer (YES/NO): NO